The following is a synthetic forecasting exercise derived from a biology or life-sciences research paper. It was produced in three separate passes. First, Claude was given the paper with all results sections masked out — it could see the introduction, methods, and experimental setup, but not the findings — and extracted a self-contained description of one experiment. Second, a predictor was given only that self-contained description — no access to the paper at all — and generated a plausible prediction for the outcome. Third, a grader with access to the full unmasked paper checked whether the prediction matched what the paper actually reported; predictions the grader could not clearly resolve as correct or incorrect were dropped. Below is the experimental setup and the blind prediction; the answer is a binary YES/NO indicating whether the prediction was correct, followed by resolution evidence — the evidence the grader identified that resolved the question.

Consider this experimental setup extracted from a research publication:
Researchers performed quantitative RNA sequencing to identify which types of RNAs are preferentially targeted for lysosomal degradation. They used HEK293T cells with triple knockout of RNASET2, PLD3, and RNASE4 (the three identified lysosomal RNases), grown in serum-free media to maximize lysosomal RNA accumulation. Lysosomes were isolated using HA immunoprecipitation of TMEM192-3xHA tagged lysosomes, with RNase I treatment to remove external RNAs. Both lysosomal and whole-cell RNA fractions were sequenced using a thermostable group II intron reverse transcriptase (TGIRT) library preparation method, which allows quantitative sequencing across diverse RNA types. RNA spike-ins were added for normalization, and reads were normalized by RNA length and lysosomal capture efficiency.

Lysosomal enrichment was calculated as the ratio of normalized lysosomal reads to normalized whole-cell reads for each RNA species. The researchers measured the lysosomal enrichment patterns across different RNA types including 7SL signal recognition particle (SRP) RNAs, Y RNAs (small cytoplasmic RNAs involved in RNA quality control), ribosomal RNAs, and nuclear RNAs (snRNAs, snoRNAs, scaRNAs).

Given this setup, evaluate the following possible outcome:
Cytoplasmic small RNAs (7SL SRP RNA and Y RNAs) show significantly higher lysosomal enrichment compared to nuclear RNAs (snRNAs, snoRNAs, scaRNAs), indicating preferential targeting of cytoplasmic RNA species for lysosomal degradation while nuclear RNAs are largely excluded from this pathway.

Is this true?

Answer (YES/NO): YES